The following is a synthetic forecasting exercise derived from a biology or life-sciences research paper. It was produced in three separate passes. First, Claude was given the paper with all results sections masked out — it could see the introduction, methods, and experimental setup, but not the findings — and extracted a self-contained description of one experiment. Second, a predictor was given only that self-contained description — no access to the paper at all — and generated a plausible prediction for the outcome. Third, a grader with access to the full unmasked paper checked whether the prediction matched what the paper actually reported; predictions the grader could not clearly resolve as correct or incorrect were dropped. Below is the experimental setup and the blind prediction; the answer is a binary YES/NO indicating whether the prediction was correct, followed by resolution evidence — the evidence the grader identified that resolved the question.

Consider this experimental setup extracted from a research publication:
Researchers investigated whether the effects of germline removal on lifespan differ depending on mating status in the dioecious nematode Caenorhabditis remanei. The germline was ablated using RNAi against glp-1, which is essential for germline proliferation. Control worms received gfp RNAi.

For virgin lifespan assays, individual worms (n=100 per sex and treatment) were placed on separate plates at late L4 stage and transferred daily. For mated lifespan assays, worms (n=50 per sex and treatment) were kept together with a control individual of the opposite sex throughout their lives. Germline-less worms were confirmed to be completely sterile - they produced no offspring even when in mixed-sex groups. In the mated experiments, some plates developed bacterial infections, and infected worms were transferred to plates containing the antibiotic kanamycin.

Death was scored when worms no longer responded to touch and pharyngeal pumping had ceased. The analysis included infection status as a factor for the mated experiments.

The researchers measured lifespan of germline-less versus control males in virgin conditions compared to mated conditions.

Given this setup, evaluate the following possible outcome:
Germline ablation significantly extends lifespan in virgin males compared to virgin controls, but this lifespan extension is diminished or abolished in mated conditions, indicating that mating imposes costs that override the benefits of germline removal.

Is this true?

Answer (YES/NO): YES